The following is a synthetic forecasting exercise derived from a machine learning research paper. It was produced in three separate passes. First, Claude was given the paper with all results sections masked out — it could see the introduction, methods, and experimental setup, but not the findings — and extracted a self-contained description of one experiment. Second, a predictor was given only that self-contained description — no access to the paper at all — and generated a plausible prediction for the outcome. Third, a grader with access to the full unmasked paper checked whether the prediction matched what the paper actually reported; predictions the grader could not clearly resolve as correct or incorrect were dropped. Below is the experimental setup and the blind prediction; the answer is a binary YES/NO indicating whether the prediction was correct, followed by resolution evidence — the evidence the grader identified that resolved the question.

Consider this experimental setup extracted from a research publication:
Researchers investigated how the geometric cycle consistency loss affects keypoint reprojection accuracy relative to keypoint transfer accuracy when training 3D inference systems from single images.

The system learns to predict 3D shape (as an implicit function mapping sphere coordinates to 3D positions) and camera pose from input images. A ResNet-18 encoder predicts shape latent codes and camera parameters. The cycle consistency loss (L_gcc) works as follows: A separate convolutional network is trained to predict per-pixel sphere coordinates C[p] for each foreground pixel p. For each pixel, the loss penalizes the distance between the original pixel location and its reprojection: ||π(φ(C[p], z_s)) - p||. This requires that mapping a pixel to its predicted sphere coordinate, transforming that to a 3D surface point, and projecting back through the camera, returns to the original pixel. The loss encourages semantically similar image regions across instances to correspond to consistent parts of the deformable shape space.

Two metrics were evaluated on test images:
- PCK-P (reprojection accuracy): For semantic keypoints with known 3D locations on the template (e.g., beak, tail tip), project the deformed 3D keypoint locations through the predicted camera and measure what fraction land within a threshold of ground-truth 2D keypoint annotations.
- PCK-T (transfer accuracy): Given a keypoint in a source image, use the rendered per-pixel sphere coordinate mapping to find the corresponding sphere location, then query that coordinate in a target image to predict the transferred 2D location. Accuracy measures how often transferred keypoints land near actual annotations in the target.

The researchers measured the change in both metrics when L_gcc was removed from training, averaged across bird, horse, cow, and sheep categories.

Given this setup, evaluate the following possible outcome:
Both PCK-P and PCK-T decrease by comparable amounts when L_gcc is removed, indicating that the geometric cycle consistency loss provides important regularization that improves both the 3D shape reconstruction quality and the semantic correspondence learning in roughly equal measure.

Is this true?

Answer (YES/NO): NO